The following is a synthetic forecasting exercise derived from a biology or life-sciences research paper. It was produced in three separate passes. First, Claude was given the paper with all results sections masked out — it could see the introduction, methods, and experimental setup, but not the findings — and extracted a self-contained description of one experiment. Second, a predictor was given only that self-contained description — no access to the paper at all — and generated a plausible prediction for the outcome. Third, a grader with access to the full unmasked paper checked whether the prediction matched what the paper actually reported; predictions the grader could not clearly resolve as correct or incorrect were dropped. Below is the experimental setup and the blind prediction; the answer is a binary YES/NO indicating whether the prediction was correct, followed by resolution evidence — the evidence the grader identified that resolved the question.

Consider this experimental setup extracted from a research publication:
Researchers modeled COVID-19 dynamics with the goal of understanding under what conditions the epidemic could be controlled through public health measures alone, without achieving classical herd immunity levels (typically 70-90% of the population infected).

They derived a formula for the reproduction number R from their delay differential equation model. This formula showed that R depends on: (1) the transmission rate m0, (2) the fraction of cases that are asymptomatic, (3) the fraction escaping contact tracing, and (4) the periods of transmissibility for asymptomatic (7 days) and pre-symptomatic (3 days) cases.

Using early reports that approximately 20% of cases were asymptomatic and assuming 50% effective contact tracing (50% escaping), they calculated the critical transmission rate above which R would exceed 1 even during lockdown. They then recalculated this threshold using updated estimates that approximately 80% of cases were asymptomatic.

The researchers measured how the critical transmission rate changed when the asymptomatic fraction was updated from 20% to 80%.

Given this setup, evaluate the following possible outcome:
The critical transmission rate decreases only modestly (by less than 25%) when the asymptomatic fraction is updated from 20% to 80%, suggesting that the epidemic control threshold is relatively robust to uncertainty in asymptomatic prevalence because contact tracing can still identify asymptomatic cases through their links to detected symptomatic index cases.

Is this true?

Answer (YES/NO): NO